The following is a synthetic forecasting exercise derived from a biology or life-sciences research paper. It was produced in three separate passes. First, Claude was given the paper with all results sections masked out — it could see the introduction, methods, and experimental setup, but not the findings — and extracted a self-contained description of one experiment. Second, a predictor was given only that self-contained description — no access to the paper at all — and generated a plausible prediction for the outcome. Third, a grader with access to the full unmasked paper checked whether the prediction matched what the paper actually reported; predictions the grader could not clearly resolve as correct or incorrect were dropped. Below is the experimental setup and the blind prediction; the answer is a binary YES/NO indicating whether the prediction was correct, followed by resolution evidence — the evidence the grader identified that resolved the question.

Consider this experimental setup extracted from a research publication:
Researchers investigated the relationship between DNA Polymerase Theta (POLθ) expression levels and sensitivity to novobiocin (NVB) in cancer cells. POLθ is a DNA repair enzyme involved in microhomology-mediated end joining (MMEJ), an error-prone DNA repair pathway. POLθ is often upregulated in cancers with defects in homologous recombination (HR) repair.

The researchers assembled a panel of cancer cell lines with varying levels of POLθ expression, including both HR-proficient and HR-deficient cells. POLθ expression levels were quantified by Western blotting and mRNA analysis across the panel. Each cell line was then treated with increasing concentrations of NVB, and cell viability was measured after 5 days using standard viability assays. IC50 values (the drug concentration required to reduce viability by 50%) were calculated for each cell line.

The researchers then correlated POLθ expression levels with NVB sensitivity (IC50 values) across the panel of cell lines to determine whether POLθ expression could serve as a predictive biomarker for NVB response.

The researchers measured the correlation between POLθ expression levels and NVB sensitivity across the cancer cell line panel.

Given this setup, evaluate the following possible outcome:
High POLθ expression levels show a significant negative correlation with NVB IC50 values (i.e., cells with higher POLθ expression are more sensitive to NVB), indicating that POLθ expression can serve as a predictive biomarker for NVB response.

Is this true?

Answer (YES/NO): YES